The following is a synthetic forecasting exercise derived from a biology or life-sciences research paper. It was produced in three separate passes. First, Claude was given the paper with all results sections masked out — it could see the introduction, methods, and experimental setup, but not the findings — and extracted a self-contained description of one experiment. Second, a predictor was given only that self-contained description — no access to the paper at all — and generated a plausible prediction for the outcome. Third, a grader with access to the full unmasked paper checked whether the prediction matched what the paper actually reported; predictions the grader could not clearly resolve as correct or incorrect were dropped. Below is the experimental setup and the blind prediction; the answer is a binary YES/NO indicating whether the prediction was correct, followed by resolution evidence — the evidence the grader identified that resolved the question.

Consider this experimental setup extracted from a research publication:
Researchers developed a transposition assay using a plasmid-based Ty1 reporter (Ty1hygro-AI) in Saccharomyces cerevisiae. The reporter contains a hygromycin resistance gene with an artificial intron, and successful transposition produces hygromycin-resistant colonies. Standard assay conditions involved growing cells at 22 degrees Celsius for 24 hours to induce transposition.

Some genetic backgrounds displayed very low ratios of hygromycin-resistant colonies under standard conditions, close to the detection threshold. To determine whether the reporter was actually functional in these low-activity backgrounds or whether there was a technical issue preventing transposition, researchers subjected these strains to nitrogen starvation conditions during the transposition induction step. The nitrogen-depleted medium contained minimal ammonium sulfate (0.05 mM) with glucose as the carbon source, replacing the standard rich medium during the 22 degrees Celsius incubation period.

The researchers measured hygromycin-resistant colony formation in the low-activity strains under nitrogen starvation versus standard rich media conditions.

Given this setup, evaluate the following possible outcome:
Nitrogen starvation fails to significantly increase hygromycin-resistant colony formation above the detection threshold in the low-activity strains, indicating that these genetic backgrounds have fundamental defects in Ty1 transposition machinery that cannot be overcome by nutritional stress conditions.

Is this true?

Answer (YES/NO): NO